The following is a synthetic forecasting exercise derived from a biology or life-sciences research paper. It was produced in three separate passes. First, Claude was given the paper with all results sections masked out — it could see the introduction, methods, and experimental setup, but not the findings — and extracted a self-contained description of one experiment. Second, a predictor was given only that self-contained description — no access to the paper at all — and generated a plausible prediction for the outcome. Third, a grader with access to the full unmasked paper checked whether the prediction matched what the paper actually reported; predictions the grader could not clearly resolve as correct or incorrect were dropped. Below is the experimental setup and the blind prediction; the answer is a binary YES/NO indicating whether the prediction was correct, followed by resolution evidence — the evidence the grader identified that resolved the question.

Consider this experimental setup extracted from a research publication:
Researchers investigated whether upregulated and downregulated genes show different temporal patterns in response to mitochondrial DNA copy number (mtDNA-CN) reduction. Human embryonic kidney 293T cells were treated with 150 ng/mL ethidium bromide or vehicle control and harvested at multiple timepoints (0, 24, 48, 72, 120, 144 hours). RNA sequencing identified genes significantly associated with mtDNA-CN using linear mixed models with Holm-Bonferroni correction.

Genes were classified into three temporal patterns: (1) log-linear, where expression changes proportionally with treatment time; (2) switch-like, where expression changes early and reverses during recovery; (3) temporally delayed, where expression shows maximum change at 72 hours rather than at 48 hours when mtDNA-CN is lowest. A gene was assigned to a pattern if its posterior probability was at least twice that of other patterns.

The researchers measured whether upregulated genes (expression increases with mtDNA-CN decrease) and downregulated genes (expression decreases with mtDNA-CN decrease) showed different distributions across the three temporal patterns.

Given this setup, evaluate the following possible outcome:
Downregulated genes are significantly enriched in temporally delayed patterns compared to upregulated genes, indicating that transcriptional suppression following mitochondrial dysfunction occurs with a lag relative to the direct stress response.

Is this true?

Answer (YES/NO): NO